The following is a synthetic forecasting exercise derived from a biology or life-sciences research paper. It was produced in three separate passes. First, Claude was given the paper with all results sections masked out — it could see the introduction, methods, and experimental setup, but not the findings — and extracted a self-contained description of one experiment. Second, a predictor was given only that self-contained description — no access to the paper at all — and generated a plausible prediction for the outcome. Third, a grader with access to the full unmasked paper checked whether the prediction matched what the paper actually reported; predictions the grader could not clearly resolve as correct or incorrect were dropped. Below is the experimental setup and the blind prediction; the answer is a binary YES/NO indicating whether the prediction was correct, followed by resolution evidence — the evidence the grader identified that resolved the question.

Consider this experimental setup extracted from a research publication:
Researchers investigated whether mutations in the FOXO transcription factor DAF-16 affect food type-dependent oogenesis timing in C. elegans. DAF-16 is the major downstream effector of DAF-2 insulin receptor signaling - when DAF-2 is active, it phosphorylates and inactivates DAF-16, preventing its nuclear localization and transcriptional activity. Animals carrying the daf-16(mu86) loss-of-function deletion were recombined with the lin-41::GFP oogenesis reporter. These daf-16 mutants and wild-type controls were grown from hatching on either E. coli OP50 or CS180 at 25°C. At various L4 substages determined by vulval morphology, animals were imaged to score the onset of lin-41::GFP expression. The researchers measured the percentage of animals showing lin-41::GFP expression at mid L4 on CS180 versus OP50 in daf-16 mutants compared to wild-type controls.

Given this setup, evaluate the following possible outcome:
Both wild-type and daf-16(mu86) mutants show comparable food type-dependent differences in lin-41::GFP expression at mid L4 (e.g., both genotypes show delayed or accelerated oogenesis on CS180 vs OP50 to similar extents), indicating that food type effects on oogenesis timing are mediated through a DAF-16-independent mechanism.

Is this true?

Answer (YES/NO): YES